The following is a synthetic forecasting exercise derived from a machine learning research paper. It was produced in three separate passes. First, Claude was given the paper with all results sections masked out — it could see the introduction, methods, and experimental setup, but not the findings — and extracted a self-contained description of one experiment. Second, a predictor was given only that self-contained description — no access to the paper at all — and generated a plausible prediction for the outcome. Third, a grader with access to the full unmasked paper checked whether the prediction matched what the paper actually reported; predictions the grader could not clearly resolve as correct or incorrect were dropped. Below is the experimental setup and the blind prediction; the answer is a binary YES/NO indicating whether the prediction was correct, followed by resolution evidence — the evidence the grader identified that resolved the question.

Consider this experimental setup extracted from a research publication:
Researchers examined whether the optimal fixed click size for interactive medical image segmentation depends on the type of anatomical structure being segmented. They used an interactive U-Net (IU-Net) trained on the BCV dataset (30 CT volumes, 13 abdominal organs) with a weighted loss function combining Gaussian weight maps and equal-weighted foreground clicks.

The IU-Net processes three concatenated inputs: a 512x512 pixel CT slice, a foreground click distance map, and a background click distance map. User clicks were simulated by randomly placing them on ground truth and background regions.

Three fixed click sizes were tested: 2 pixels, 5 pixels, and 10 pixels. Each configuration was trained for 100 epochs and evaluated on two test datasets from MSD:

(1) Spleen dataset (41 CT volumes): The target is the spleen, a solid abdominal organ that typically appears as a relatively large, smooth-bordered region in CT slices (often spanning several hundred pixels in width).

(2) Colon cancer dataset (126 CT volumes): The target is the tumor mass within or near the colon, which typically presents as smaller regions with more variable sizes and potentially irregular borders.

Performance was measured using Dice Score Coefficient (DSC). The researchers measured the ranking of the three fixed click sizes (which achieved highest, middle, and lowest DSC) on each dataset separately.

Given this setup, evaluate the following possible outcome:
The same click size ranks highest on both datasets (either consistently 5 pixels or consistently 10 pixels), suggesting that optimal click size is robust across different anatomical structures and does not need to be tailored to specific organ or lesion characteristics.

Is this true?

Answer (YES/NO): NO